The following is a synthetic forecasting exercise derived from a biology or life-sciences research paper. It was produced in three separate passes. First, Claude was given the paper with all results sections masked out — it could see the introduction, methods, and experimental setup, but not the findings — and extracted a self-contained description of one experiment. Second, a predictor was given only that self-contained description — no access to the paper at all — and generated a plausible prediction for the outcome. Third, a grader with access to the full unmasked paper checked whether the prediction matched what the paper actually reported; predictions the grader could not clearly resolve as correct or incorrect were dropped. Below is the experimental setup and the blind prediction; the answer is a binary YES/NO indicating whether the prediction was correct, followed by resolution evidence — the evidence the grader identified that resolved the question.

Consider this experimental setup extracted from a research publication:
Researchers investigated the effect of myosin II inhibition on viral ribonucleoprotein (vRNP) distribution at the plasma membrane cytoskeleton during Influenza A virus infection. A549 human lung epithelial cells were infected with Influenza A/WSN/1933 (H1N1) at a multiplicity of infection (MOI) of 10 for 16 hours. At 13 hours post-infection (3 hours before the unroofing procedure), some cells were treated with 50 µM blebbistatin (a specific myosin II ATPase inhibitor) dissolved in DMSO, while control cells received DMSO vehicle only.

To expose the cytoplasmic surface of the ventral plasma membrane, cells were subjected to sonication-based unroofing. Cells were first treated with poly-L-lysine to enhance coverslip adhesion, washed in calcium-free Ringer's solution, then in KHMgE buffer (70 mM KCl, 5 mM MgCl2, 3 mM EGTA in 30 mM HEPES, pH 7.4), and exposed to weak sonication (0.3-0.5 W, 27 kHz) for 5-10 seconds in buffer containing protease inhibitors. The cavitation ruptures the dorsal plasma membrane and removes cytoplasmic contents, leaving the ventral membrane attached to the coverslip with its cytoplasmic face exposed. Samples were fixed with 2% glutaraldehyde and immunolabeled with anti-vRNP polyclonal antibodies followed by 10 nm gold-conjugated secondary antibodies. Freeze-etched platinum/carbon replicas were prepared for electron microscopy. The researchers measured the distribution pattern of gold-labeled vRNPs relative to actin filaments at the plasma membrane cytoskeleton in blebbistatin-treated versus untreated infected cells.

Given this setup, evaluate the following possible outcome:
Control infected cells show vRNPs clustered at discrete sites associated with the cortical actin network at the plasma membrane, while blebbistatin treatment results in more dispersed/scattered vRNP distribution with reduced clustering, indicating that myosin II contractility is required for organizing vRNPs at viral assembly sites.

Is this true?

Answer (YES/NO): NO